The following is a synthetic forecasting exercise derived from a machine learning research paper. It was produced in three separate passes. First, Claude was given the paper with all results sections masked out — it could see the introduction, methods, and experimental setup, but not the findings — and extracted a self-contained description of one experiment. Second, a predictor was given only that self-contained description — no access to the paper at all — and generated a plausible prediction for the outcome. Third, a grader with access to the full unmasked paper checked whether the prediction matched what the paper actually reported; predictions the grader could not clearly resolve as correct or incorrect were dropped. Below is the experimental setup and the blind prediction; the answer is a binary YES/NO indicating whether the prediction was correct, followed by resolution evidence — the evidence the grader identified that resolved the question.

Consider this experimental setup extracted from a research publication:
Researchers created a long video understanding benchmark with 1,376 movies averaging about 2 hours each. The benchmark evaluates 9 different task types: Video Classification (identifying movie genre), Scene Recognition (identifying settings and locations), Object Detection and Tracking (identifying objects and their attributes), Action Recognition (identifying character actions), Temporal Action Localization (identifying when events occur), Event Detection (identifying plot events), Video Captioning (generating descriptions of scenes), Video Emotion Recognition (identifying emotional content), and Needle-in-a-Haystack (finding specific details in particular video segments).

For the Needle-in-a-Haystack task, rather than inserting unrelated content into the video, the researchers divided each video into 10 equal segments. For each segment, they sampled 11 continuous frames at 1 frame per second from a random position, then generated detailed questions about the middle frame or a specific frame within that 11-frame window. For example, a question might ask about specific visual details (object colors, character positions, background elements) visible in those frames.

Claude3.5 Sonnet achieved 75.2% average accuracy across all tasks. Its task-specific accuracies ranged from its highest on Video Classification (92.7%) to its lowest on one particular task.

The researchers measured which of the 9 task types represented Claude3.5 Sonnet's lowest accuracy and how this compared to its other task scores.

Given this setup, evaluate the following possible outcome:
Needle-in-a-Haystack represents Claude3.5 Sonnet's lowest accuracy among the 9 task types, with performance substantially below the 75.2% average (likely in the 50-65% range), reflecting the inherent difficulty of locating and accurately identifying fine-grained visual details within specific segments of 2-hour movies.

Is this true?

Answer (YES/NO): NO